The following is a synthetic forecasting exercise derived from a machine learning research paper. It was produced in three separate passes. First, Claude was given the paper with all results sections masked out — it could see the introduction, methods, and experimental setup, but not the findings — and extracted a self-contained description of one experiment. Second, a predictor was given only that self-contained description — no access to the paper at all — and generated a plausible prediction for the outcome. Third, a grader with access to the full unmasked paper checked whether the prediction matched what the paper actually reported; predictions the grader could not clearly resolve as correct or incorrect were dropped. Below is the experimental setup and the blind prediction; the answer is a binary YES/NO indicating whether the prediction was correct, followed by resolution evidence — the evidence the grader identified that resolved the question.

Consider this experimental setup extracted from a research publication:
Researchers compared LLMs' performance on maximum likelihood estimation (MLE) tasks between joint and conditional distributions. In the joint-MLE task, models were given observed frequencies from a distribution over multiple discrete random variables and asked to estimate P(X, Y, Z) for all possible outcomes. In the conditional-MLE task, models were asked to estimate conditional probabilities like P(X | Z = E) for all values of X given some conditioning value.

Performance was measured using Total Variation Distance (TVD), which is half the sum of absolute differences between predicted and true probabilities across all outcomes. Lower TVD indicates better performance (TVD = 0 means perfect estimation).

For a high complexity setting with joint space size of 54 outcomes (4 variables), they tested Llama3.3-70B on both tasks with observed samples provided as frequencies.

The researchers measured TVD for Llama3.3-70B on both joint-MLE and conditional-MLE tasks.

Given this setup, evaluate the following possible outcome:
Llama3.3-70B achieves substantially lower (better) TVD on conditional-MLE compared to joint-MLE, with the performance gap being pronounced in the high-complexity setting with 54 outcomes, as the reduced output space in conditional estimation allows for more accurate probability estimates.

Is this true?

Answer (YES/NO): NO